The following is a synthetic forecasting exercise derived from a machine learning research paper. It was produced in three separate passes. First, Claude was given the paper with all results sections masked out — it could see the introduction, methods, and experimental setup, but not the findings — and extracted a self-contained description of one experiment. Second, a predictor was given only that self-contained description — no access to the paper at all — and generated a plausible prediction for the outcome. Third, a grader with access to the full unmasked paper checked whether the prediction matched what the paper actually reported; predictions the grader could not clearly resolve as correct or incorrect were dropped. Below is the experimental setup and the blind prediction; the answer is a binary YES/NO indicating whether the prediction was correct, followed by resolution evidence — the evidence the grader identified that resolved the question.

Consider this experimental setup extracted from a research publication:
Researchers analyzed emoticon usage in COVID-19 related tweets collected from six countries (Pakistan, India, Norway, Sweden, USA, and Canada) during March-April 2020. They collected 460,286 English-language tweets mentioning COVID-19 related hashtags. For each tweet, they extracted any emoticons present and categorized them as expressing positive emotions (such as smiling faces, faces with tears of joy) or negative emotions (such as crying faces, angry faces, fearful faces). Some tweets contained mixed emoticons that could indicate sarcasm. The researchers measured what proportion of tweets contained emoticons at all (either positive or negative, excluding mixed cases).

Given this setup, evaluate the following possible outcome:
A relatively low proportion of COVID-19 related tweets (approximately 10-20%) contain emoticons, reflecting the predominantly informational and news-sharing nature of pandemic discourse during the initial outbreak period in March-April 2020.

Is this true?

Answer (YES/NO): NO